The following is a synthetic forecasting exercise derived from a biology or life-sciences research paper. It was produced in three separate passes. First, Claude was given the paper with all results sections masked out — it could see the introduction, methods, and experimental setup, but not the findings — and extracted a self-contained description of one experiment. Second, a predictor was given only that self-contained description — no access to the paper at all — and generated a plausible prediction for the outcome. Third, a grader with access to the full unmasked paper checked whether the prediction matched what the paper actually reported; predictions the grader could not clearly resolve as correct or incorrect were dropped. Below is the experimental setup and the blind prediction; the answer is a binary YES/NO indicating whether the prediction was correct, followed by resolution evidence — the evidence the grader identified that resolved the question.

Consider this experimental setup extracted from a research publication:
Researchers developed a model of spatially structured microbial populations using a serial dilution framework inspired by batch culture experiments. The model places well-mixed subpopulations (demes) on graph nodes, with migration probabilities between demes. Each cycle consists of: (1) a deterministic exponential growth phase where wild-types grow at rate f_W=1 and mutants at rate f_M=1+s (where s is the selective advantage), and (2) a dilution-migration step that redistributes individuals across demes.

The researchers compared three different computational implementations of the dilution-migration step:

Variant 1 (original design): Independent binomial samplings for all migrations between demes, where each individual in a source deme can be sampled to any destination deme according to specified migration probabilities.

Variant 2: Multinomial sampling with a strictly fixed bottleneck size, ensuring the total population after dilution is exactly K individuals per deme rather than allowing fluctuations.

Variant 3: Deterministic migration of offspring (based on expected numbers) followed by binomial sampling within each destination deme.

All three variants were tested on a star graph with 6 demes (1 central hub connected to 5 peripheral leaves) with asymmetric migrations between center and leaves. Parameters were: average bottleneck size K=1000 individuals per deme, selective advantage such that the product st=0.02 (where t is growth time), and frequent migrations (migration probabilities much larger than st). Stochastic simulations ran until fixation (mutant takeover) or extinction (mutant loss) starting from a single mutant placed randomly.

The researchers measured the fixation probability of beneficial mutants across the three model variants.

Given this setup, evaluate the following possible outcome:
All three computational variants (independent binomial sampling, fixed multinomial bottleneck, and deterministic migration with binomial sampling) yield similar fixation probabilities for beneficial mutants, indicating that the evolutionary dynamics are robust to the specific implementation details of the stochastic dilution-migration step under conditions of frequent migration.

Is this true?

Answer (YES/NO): YES